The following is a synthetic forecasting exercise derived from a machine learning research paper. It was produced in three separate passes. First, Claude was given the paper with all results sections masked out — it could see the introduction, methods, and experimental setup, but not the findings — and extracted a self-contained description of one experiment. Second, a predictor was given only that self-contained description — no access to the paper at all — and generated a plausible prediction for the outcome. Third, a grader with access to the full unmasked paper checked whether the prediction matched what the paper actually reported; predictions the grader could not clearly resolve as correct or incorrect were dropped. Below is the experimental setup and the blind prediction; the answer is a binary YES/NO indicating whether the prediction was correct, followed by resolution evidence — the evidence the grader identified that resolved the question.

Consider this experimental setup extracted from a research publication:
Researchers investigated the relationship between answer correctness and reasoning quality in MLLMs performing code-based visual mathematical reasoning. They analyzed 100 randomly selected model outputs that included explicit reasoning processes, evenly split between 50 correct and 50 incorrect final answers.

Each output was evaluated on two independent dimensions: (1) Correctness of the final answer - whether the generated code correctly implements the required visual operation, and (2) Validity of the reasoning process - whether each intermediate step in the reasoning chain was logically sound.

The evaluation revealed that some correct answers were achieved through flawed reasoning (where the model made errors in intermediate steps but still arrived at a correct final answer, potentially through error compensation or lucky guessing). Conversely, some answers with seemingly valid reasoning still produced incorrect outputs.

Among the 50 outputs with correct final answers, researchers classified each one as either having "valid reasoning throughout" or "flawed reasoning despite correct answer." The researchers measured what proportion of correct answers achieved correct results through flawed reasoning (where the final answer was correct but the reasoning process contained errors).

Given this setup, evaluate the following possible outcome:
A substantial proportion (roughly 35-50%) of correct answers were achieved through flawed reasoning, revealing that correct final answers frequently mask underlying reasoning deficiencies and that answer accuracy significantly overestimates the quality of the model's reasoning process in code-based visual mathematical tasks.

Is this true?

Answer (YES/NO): NO